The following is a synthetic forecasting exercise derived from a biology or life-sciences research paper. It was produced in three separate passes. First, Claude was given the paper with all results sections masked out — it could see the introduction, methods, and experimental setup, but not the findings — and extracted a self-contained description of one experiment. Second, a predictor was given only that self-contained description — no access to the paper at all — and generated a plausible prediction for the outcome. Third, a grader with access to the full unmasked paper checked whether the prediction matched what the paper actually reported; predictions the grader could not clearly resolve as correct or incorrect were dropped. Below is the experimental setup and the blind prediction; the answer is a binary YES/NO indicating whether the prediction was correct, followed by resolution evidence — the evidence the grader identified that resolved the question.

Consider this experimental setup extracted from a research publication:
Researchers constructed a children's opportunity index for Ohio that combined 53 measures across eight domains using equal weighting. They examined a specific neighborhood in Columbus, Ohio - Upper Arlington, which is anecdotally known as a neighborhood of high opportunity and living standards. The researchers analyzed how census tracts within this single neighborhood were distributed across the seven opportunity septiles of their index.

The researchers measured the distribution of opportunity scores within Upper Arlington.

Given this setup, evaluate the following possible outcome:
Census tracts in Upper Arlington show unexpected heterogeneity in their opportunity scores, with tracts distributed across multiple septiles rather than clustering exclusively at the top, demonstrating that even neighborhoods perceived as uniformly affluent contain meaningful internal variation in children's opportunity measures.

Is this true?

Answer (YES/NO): YES